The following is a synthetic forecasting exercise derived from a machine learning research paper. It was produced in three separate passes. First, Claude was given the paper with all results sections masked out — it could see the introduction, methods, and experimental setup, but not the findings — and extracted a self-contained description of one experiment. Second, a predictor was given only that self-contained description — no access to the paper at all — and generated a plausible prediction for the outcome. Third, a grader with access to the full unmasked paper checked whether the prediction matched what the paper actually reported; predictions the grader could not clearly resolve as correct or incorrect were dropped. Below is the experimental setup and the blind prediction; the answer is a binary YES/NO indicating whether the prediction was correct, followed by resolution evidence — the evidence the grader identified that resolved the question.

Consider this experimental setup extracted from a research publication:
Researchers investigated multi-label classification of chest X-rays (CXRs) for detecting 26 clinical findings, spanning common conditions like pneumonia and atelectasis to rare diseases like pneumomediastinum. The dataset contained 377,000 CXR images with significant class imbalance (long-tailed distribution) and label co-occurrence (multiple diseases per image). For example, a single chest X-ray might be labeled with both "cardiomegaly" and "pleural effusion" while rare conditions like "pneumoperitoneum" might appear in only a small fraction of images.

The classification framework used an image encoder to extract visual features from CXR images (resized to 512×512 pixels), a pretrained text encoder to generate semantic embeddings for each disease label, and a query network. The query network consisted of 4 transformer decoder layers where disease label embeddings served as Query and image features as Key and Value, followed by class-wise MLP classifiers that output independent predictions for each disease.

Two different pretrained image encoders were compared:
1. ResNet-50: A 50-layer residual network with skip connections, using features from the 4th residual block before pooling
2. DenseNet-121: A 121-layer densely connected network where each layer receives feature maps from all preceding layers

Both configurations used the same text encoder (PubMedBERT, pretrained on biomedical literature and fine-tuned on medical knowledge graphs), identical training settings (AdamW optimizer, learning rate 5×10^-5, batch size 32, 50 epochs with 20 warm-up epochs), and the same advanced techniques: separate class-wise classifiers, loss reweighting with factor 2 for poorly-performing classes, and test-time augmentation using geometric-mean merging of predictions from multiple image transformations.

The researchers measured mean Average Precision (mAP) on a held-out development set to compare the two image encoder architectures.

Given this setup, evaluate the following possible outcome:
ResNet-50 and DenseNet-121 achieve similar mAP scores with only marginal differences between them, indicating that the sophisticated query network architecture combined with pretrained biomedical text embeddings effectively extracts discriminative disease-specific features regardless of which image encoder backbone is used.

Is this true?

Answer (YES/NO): YES